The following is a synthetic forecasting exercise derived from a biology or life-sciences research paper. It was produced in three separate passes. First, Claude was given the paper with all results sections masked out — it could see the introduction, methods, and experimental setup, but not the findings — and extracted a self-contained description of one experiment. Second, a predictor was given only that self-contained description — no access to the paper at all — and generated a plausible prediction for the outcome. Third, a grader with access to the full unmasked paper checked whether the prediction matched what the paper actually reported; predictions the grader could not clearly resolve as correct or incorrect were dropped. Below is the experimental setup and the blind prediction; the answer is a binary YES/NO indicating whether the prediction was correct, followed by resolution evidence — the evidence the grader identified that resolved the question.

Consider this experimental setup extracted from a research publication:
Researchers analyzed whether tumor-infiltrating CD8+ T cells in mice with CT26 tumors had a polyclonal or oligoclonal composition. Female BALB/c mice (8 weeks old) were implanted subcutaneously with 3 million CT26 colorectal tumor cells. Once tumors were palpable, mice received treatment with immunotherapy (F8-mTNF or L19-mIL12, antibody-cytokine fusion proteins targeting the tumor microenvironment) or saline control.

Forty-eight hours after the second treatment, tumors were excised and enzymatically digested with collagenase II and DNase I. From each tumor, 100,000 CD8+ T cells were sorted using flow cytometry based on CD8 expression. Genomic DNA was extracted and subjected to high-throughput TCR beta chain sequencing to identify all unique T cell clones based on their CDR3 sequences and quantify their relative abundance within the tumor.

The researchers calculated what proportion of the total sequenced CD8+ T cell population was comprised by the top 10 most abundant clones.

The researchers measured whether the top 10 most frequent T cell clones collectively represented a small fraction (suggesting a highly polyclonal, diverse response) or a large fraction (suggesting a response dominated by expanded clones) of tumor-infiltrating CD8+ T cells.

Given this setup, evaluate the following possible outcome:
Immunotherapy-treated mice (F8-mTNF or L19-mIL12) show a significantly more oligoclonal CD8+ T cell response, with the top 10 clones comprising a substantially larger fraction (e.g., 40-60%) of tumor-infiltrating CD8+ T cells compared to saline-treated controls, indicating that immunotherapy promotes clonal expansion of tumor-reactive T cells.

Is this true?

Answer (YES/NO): NO